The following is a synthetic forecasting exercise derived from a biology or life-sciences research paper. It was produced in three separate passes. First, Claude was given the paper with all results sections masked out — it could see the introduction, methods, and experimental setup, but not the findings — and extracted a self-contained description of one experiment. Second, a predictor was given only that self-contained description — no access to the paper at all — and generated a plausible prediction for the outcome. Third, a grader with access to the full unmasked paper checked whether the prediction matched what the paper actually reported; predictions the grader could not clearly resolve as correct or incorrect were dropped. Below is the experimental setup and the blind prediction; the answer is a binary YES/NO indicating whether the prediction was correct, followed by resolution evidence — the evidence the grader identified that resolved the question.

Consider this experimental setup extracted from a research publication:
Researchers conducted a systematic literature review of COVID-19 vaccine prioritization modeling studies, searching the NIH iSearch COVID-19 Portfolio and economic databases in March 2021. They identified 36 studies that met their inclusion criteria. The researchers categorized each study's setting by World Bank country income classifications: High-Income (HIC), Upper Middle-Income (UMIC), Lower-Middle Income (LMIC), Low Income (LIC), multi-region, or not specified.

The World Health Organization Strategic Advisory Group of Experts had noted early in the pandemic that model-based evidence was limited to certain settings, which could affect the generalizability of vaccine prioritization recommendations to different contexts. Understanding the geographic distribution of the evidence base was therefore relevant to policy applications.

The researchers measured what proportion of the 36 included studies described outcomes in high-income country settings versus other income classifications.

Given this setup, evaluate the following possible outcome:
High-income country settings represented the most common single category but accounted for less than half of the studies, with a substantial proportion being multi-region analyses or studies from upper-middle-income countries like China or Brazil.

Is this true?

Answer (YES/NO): NO